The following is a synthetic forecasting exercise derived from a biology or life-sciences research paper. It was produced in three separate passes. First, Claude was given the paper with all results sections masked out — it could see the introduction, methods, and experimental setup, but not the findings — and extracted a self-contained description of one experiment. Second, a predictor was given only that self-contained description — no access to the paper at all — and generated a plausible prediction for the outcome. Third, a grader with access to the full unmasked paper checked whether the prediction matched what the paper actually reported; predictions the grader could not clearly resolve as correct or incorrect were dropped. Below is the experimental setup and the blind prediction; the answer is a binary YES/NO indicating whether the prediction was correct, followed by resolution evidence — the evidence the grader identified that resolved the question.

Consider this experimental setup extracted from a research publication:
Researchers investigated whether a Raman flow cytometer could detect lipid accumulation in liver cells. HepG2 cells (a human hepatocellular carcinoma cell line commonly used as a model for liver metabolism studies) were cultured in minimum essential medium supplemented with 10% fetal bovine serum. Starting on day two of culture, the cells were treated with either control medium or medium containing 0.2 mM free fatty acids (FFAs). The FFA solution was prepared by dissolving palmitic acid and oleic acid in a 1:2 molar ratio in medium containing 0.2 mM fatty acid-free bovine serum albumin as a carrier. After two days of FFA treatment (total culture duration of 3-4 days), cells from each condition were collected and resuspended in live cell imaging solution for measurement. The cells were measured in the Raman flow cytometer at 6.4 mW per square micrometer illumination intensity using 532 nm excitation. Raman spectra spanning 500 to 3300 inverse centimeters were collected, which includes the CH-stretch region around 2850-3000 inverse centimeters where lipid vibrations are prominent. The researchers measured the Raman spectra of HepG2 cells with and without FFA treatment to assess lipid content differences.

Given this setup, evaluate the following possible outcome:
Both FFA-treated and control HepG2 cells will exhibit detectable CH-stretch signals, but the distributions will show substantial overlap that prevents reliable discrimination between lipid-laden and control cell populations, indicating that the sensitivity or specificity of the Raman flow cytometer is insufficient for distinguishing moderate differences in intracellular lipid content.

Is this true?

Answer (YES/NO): NO